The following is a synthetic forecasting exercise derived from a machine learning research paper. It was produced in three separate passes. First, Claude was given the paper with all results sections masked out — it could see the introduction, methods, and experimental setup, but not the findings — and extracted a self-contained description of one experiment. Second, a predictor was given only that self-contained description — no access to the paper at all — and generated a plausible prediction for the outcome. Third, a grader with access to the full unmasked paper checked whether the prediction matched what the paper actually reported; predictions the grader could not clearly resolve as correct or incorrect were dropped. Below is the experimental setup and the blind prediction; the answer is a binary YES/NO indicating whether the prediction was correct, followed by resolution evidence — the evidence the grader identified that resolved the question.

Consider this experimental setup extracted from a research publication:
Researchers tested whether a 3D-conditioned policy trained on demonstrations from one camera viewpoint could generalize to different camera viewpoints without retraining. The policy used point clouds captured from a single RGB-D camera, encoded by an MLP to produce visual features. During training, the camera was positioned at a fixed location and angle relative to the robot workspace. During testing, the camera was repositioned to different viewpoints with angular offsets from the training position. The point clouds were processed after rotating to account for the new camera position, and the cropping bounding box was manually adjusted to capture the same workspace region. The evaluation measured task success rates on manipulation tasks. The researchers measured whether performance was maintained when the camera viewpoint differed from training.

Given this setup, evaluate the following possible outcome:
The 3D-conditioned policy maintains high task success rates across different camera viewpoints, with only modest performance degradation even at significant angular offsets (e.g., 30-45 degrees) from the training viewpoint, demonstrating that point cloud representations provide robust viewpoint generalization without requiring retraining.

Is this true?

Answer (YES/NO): NO